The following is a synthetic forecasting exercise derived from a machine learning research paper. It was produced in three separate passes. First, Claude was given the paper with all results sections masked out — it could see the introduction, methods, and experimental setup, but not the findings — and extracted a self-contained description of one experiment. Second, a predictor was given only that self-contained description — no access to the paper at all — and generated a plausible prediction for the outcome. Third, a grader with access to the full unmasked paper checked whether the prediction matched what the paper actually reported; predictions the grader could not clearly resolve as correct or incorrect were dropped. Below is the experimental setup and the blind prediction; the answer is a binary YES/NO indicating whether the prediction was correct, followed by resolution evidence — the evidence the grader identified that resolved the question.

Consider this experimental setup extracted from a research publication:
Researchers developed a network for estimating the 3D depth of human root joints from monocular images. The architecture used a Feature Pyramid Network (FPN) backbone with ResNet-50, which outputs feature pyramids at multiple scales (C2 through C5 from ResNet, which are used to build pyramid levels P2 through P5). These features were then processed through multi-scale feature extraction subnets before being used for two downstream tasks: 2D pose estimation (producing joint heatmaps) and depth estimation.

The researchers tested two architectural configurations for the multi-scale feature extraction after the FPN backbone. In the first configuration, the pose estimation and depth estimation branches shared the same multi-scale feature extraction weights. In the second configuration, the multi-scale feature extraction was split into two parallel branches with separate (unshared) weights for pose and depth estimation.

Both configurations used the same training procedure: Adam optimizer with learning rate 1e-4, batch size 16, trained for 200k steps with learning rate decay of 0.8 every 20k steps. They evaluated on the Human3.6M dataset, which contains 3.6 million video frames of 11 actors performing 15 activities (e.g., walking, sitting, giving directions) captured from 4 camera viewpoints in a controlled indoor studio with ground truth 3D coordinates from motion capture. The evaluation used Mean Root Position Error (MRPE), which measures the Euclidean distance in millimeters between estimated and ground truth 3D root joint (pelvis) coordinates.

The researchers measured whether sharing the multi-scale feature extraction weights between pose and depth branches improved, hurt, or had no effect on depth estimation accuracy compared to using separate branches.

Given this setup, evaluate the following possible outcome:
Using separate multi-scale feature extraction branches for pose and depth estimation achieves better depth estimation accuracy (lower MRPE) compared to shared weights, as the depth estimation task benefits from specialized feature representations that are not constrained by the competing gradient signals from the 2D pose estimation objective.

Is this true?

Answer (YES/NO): YES